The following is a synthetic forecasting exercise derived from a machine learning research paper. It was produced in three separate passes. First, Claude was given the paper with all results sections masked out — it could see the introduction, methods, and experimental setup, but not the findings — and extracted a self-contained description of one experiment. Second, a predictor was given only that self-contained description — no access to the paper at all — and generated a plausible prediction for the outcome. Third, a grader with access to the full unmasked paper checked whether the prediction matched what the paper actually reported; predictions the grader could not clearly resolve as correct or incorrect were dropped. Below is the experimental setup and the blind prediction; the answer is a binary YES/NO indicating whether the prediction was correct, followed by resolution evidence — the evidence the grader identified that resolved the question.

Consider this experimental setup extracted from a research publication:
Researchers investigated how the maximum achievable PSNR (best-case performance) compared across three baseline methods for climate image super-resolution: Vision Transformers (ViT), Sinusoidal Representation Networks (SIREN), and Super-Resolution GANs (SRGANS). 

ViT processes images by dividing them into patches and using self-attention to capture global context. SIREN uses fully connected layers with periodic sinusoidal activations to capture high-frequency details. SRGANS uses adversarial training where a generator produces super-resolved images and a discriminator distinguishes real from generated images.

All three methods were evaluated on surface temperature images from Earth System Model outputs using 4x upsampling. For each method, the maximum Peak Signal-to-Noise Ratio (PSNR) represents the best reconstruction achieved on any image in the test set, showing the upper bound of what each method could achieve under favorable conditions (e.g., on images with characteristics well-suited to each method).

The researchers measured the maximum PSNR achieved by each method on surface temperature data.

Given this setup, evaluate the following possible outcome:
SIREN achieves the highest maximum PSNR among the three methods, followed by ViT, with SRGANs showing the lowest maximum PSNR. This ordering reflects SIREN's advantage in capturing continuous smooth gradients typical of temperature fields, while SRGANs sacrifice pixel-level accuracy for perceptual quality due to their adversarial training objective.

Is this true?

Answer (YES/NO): NO